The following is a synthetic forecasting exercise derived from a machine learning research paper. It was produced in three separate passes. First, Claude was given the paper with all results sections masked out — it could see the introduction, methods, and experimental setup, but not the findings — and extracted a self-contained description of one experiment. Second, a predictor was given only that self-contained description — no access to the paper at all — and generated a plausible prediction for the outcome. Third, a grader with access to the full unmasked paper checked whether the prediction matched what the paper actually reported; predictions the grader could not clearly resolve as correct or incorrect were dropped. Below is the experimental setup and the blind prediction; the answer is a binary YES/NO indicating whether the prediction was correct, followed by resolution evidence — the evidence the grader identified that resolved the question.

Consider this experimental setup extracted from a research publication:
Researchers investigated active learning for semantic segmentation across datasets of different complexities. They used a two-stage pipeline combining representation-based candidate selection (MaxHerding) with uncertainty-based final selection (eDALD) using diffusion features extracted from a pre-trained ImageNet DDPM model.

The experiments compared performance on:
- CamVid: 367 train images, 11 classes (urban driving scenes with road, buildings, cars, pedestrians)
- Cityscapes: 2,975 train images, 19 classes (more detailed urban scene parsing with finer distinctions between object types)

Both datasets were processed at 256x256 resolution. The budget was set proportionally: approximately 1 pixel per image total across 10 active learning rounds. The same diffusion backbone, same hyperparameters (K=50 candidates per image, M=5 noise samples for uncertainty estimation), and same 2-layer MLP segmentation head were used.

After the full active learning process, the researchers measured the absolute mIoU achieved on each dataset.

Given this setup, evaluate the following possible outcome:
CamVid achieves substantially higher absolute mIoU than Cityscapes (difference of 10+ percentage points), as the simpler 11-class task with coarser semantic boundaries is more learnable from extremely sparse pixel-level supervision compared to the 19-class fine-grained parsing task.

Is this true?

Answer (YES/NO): NO